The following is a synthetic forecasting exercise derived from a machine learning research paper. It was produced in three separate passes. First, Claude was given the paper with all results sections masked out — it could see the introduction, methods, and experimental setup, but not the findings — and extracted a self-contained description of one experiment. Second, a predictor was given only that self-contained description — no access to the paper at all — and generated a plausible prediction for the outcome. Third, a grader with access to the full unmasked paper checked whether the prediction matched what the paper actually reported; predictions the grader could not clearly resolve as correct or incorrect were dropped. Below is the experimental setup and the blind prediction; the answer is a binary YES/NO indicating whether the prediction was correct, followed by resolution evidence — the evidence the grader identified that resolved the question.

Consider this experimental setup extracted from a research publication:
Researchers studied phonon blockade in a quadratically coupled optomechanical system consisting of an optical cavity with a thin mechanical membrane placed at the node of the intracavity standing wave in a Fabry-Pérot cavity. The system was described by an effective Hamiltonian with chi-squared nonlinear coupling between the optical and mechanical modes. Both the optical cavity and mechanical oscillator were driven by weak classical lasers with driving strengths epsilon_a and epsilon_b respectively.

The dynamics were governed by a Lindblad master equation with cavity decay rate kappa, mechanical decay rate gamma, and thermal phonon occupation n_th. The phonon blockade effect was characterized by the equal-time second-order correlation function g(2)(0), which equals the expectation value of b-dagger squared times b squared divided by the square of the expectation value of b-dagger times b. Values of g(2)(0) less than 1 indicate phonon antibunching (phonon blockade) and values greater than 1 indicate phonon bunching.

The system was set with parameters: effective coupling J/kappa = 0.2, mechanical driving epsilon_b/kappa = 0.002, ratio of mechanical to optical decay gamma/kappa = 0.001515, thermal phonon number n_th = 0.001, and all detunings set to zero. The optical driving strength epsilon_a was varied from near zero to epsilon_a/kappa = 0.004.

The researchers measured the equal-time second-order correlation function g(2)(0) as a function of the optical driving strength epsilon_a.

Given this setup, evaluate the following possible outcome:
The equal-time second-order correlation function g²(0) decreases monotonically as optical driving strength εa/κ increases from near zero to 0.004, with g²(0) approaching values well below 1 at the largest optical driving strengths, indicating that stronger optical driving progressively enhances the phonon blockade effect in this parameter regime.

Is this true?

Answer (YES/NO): NO